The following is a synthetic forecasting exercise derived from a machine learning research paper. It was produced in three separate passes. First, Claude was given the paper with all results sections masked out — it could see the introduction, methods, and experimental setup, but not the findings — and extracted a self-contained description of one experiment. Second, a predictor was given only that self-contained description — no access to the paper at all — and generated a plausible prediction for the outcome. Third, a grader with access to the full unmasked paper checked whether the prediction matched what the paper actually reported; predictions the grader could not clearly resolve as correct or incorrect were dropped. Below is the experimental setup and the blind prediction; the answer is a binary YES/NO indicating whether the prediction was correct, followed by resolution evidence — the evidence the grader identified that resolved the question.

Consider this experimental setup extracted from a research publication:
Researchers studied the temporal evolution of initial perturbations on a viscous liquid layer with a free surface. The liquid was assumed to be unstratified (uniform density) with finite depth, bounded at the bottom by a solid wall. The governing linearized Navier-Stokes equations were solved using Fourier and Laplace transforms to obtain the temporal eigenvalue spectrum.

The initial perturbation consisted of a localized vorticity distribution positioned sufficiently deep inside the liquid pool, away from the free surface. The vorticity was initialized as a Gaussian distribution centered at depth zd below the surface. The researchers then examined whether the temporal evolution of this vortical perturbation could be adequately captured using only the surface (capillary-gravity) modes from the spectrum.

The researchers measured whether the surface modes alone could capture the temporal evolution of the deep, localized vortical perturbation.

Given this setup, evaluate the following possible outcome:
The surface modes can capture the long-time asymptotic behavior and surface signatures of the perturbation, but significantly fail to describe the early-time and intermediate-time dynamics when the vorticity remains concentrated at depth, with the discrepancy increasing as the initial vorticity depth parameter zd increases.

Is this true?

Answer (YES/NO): NO